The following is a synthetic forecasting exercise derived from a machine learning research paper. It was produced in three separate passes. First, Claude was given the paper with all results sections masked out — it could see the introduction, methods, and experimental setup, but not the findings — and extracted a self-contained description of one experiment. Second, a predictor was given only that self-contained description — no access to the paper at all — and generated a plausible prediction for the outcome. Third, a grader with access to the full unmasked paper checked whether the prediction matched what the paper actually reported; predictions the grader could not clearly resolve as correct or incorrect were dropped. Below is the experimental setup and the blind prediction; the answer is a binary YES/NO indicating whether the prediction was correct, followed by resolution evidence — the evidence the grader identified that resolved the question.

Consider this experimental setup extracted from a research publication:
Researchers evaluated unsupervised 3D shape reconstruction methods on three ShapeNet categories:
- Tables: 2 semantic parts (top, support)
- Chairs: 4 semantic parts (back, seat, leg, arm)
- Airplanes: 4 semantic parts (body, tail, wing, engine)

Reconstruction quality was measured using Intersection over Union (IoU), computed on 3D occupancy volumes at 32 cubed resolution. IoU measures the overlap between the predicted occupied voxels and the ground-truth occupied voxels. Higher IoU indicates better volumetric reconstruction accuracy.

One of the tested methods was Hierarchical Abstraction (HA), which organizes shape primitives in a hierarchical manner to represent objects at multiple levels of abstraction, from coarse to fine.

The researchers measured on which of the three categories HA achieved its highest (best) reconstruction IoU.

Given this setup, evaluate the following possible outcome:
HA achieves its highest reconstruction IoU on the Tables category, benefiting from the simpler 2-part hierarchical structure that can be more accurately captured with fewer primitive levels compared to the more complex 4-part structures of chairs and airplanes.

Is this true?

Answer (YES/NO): NO